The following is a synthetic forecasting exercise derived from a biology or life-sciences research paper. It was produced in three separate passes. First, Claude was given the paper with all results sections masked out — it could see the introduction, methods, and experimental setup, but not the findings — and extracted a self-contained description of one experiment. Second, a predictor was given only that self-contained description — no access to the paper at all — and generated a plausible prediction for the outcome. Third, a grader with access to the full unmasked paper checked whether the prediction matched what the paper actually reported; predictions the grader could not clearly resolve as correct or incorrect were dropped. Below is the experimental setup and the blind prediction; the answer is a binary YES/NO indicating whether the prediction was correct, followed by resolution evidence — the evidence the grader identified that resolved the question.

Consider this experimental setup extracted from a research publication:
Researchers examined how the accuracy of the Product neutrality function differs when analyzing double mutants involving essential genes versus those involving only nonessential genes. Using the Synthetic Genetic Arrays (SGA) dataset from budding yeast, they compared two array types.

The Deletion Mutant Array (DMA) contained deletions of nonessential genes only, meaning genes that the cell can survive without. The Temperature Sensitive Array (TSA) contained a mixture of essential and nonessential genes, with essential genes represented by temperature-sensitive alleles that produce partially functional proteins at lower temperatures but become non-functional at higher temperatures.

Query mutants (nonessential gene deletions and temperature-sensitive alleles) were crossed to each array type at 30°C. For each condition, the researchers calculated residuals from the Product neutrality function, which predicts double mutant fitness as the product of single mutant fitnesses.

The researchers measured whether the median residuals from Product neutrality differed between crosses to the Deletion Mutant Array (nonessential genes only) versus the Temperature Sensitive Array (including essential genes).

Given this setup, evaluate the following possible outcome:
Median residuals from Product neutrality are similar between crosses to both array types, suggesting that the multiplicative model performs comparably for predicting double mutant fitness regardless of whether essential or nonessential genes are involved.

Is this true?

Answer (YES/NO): YES